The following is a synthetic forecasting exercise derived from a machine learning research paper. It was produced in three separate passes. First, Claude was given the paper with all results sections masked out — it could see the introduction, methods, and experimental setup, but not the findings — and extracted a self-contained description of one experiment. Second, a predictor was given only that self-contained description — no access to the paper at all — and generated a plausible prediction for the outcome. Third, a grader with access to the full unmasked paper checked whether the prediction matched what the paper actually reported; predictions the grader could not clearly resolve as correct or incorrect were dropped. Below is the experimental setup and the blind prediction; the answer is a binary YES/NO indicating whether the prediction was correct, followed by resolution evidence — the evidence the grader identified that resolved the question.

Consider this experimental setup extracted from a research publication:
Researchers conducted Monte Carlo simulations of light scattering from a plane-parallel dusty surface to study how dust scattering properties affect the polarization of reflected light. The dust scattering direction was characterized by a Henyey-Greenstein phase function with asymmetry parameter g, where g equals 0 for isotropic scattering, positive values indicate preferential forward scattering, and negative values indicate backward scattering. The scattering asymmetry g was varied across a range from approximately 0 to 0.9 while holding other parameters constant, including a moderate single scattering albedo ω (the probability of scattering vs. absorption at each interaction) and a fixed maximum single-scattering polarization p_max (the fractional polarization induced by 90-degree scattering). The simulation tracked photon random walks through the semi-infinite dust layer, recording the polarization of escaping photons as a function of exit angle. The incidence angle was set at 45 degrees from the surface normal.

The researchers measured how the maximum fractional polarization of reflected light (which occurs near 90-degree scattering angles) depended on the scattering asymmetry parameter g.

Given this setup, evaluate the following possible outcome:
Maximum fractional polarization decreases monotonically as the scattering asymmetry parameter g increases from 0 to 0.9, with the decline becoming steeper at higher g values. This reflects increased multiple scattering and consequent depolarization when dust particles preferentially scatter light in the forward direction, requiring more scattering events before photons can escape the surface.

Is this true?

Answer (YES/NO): NO